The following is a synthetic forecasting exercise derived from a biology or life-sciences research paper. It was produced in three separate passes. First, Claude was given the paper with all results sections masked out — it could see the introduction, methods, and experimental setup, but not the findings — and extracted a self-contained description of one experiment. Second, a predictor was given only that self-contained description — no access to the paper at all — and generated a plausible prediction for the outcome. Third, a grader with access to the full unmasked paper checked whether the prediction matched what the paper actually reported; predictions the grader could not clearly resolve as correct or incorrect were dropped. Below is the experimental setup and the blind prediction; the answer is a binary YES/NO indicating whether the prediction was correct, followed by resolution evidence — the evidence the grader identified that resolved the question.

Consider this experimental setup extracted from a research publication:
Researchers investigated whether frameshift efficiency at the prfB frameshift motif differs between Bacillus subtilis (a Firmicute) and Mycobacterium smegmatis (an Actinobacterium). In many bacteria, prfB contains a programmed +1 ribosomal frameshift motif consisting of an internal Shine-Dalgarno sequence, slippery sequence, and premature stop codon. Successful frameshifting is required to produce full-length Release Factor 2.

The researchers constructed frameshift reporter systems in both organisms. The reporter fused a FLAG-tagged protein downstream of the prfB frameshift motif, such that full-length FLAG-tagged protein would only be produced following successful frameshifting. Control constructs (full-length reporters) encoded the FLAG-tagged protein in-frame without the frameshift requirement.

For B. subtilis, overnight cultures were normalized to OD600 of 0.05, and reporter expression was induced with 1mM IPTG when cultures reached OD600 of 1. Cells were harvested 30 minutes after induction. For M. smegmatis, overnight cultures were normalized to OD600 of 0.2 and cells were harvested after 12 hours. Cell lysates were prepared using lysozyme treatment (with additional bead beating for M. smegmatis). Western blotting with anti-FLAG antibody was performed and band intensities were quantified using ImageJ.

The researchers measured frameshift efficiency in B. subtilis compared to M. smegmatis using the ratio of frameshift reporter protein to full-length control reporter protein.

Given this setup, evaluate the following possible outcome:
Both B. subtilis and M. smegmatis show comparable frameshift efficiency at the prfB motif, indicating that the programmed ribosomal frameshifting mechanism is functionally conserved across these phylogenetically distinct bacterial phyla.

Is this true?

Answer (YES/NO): NO